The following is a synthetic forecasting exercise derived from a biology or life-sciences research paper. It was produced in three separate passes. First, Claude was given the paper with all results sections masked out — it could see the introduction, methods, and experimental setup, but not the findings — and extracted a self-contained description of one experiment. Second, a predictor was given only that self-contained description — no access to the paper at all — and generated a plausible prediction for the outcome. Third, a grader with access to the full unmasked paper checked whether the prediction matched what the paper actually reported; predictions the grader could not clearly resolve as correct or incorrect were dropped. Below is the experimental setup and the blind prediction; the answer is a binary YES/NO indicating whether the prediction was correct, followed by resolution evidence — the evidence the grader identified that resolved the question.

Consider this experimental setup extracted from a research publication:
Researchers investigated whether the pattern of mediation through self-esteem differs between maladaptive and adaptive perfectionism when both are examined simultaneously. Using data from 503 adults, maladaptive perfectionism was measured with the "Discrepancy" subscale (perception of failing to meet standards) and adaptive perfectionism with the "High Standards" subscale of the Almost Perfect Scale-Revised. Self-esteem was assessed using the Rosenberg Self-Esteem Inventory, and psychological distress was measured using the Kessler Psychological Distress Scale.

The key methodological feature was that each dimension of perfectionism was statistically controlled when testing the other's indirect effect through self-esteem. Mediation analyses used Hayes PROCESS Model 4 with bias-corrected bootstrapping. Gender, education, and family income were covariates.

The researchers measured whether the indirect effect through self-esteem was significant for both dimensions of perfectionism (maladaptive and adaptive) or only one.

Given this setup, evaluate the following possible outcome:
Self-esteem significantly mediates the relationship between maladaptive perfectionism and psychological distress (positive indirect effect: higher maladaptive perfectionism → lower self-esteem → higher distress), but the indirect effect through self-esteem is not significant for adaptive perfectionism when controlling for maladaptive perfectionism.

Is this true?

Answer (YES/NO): NO